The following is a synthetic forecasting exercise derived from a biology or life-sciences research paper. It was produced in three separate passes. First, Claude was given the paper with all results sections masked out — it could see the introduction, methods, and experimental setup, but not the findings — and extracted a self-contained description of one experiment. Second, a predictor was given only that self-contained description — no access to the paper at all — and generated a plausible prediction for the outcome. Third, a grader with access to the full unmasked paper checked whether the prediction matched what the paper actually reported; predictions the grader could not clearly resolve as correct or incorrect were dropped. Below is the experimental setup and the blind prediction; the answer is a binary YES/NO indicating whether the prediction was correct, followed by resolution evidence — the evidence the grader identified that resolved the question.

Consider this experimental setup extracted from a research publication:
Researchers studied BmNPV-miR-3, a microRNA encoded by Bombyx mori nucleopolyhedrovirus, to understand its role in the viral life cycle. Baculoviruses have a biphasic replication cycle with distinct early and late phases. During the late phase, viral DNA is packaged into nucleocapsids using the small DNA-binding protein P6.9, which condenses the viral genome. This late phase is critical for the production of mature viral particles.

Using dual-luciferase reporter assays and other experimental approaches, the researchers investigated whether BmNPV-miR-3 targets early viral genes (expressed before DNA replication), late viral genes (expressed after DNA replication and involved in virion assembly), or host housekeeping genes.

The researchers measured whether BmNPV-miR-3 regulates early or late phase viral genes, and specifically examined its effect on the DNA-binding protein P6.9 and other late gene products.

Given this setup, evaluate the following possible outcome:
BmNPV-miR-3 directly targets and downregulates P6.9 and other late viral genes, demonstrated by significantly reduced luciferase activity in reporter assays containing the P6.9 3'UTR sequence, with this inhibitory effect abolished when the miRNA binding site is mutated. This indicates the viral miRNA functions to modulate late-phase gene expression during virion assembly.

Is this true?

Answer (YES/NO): YES